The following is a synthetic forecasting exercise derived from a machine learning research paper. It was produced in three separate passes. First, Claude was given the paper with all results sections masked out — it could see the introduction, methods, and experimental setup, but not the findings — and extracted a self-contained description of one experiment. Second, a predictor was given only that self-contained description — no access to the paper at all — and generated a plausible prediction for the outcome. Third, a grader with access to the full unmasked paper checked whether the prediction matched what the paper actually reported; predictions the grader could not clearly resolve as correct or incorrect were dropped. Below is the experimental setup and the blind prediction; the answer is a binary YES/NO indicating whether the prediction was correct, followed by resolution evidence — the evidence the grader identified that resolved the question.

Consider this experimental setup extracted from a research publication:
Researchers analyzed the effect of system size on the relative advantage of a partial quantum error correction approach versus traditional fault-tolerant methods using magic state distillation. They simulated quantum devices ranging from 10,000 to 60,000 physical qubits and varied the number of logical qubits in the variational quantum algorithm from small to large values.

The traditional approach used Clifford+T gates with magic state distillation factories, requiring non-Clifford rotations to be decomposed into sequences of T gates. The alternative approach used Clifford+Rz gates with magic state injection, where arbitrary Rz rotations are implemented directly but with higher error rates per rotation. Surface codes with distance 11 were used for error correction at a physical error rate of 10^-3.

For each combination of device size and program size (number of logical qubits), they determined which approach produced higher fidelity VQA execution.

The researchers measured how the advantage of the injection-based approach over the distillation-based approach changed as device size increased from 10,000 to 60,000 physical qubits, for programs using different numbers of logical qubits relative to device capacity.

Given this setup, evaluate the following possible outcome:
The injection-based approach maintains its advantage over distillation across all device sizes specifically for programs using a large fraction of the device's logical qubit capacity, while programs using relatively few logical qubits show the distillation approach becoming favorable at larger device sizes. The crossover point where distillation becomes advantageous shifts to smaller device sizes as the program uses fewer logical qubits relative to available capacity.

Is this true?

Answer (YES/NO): YES